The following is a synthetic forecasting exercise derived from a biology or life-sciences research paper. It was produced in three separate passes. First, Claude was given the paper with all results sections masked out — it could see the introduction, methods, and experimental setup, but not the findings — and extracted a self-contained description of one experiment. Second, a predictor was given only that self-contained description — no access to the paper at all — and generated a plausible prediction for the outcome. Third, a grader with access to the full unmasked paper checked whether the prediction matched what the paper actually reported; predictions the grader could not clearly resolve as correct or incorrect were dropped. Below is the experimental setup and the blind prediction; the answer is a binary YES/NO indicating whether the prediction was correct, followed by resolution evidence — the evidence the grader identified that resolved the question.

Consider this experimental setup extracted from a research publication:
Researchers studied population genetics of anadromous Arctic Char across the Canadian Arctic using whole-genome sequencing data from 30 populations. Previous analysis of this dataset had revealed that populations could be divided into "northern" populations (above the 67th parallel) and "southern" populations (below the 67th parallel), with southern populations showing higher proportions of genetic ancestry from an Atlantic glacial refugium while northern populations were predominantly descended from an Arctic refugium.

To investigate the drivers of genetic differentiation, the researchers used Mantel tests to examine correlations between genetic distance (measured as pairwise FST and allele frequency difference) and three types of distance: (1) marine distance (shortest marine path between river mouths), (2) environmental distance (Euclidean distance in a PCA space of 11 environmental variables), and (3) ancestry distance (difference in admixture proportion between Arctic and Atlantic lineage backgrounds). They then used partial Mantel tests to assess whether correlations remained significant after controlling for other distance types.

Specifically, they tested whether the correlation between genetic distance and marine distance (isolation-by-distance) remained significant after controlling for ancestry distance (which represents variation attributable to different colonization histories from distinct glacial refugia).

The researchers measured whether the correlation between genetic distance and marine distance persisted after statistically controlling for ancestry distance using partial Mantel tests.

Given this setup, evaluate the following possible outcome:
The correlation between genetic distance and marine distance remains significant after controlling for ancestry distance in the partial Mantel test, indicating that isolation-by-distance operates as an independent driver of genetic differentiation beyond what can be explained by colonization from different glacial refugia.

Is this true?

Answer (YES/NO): NO